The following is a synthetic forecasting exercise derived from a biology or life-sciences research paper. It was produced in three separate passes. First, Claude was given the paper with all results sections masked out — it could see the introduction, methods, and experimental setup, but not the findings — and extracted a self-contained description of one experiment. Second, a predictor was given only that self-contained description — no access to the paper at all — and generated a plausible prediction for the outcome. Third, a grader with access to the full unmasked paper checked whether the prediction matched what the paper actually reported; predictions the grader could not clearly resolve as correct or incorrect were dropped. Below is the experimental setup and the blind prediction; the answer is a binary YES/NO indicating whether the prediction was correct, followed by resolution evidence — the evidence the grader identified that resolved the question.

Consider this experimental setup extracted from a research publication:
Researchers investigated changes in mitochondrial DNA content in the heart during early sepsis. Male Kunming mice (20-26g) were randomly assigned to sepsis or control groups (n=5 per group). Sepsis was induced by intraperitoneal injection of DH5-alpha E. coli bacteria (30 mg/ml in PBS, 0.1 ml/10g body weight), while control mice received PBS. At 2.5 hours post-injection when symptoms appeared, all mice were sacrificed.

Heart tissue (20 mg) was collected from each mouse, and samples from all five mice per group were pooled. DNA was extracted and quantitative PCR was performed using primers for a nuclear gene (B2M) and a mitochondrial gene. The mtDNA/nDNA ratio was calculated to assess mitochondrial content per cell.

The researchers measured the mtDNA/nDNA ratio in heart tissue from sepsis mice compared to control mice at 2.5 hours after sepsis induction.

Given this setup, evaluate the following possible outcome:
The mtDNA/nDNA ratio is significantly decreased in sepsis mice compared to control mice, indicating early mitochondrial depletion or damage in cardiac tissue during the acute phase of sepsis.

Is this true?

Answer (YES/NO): NO